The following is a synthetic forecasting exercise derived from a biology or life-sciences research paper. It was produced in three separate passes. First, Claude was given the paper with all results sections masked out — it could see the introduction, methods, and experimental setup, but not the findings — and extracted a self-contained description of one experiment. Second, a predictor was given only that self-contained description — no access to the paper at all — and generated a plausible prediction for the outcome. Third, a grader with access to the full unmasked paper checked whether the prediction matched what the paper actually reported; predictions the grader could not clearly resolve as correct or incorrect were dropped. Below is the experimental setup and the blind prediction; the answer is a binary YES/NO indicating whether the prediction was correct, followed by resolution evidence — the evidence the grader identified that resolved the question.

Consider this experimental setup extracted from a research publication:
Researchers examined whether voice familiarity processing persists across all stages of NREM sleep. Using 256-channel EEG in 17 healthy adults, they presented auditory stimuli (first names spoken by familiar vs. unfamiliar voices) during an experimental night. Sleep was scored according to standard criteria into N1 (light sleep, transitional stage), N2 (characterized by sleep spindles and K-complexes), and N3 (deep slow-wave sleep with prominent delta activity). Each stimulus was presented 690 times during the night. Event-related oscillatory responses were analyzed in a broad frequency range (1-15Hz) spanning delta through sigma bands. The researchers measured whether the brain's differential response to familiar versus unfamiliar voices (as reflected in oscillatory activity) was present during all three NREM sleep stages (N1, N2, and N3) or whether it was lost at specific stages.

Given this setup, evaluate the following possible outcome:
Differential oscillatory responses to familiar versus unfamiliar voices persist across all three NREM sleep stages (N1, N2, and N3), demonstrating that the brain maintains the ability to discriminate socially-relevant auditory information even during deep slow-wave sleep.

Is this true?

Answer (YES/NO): YES